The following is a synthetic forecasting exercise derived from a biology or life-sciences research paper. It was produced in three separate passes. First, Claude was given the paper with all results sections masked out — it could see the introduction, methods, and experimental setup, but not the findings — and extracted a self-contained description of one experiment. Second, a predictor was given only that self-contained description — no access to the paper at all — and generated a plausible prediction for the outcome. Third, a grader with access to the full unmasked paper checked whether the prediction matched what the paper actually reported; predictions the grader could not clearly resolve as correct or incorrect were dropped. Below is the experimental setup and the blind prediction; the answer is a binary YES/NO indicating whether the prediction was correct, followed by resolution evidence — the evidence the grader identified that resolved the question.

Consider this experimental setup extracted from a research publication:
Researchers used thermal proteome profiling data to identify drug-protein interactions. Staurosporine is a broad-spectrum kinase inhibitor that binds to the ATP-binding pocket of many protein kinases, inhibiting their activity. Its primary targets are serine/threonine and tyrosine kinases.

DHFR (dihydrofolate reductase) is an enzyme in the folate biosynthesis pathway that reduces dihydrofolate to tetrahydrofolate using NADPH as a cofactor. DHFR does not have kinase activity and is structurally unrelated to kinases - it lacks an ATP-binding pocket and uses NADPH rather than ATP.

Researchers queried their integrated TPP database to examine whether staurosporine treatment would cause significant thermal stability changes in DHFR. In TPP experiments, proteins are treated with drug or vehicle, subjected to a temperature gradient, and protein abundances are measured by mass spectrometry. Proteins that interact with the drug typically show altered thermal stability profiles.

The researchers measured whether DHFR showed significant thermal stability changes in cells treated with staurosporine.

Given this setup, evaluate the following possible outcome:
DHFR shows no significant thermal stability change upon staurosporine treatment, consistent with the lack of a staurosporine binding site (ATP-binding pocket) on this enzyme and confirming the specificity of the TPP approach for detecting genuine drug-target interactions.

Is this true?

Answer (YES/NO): NO